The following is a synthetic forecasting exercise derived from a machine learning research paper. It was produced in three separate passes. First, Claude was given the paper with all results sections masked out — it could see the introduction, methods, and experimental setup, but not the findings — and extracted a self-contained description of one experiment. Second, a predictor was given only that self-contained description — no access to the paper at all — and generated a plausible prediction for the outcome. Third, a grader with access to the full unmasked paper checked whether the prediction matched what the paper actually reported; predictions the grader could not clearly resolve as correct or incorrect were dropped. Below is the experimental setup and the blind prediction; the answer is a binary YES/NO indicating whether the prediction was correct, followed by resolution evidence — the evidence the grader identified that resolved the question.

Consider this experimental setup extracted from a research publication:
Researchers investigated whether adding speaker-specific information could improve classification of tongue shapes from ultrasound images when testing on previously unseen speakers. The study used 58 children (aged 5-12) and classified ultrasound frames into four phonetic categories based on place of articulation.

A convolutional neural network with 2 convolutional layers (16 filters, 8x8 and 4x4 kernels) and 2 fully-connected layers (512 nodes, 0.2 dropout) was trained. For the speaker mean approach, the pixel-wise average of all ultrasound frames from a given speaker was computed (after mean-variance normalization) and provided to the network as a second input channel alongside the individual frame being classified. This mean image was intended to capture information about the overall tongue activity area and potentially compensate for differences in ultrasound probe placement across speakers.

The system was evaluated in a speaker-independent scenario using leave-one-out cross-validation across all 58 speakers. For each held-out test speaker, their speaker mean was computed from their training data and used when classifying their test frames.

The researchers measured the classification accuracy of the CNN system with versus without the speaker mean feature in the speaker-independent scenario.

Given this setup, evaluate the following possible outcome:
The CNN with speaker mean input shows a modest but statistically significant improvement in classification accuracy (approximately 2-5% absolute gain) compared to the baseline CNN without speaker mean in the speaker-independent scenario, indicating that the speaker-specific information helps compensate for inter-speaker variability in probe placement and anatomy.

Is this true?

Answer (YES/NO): NO